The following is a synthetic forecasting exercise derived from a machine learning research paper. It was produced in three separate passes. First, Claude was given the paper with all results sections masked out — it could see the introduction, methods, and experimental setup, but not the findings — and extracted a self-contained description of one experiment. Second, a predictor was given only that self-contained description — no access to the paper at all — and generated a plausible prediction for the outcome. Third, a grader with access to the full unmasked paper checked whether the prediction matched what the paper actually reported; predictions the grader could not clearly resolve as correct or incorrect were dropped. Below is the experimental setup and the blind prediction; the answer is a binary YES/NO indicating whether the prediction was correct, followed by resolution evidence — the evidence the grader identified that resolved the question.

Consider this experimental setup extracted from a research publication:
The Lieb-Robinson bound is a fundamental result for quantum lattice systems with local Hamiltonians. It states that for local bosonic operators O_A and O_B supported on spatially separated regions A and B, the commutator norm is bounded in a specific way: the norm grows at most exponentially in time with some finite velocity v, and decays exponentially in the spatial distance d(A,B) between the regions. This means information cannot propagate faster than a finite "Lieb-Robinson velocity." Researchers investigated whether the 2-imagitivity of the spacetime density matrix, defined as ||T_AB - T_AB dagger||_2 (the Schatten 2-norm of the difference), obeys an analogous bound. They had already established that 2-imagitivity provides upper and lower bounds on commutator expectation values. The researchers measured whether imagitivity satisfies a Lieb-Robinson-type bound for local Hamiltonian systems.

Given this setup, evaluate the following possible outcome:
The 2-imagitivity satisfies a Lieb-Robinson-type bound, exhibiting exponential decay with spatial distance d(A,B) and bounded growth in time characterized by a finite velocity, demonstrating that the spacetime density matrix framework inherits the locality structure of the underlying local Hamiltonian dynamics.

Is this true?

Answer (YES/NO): YES